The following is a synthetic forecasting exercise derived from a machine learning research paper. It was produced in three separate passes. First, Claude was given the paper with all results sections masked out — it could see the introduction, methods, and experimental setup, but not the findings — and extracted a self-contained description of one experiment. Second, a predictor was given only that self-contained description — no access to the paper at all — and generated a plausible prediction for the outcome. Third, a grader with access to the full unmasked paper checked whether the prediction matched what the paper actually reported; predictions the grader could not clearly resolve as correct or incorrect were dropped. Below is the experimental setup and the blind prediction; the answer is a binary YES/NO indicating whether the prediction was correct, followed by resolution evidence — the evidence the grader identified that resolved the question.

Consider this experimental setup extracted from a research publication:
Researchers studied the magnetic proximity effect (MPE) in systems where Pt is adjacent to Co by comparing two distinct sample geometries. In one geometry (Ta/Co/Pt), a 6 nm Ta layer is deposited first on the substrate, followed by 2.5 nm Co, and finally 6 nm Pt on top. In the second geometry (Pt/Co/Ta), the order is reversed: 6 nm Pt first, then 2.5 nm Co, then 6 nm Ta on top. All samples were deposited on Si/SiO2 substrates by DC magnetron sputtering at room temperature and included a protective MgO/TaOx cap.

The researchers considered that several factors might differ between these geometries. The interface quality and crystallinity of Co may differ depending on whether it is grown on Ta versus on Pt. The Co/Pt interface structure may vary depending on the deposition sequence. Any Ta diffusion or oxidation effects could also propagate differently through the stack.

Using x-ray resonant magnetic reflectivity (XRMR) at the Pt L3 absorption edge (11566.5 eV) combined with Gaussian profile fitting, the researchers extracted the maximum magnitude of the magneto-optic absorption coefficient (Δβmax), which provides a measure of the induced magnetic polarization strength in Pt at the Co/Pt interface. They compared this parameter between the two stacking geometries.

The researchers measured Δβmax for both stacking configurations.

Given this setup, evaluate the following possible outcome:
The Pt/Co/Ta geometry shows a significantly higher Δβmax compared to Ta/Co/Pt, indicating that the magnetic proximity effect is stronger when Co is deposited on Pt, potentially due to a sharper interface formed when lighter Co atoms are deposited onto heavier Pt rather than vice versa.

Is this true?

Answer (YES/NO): NO